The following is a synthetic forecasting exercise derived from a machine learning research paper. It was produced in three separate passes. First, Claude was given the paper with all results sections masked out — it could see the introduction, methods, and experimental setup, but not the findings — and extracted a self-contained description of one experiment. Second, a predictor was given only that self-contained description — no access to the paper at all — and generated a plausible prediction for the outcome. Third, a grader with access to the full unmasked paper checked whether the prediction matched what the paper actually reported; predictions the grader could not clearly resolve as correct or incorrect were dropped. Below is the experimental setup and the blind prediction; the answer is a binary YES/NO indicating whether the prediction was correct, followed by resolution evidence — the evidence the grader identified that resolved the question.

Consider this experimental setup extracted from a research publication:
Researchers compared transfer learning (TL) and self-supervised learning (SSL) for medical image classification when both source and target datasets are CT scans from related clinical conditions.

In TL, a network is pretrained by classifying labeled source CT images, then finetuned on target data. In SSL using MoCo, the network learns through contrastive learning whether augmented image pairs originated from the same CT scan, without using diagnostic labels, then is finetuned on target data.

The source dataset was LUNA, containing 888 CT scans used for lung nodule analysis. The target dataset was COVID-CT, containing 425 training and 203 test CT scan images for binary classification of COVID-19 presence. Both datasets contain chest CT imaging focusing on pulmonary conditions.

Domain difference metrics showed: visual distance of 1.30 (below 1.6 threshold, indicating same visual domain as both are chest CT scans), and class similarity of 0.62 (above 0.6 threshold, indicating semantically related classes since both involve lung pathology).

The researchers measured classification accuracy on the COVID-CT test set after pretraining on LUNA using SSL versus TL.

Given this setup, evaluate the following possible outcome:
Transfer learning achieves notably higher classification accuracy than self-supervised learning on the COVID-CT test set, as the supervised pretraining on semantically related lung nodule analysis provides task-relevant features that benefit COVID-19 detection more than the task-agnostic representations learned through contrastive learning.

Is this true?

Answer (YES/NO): NO